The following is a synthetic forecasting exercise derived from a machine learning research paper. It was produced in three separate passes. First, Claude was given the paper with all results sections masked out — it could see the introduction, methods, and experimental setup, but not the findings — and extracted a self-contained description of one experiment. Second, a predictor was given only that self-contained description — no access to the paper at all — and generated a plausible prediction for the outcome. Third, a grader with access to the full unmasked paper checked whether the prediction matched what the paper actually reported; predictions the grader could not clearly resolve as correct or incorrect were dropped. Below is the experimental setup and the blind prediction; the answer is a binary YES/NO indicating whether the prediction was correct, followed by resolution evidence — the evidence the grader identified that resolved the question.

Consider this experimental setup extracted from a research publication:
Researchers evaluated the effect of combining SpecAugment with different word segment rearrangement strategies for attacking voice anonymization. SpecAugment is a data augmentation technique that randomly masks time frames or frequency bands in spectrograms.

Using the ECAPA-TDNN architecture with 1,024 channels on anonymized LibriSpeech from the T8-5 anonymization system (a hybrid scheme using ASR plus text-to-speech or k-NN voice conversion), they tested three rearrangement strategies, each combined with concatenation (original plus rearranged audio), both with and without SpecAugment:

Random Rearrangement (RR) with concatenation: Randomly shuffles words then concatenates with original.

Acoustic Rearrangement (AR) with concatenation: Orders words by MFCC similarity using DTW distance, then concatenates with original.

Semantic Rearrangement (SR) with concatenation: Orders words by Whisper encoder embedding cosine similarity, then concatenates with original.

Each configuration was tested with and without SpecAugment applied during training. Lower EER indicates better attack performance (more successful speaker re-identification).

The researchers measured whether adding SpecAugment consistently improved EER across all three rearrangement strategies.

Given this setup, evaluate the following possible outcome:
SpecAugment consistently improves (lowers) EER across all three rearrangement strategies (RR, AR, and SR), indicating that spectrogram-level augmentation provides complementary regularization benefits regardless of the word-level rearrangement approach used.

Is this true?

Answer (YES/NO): NO